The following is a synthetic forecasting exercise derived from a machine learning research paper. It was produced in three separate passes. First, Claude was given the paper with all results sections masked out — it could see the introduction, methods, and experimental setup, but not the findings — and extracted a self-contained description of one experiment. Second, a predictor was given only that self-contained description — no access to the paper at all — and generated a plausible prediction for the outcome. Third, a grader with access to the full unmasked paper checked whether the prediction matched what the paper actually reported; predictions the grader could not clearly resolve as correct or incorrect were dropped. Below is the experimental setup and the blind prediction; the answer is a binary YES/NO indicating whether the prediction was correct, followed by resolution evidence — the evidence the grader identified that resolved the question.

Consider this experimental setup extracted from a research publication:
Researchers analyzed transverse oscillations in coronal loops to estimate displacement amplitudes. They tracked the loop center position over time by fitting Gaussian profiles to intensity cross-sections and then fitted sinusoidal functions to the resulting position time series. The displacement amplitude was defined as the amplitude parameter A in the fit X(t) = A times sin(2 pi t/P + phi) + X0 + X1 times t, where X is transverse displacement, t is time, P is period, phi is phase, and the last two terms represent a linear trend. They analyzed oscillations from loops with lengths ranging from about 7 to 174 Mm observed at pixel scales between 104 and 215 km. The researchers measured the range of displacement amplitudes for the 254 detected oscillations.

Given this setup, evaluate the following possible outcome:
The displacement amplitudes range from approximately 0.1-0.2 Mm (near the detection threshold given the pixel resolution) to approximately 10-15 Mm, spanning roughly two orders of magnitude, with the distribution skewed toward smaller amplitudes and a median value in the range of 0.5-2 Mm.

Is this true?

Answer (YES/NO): NO